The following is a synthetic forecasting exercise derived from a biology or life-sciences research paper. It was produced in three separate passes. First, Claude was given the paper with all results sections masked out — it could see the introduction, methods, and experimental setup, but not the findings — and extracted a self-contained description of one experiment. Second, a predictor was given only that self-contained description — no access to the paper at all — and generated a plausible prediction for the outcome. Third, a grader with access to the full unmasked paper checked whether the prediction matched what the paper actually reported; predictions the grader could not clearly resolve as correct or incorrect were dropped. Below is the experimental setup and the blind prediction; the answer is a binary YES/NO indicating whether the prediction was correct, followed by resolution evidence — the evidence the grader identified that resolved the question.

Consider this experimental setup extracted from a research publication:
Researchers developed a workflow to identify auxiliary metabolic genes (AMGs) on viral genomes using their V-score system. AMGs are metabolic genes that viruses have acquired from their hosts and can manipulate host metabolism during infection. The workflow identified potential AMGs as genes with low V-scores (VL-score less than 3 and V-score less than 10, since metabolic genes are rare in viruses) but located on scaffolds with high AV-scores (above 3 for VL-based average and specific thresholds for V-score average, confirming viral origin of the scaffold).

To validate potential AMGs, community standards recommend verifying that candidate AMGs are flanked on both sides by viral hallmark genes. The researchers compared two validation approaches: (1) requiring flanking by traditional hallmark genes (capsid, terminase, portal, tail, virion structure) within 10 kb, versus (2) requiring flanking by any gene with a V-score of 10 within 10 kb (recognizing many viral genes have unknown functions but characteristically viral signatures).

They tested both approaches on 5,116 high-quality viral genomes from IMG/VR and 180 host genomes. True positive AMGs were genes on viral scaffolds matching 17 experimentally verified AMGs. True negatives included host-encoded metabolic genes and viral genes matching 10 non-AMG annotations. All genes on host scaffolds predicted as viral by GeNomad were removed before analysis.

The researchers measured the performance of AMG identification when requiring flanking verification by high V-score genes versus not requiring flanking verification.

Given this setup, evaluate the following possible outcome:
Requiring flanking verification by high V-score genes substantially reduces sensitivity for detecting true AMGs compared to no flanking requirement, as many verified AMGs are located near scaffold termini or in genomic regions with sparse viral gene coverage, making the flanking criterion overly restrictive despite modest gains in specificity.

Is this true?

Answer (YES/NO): YES